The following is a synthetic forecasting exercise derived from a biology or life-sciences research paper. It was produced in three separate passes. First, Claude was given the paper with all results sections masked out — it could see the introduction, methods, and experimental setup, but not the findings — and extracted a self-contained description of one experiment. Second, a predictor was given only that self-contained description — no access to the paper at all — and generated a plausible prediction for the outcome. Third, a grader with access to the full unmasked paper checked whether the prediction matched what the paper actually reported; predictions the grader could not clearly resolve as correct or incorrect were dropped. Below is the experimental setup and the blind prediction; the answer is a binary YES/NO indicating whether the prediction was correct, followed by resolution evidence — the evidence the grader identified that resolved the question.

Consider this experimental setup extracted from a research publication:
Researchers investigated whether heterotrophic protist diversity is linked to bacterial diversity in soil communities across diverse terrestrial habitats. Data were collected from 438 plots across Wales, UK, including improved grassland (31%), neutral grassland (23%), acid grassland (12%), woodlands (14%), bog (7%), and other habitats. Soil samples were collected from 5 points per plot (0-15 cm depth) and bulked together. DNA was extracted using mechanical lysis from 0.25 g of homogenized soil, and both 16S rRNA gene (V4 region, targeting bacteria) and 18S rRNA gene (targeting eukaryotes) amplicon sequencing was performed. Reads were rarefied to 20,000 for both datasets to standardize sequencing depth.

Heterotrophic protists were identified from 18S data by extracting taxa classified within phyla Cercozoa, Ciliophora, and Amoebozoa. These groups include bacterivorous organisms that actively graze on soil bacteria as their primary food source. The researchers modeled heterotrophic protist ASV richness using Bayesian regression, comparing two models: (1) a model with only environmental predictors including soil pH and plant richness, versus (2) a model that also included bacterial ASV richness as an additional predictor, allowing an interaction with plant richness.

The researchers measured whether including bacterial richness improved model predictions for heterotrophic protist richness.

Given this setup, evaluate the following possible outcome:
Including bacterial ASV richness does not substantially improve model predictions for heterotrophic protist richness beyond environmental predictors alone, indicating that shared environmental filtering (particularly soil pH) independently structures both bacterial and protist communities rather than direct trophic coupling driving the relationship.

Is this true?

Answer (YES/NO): NO